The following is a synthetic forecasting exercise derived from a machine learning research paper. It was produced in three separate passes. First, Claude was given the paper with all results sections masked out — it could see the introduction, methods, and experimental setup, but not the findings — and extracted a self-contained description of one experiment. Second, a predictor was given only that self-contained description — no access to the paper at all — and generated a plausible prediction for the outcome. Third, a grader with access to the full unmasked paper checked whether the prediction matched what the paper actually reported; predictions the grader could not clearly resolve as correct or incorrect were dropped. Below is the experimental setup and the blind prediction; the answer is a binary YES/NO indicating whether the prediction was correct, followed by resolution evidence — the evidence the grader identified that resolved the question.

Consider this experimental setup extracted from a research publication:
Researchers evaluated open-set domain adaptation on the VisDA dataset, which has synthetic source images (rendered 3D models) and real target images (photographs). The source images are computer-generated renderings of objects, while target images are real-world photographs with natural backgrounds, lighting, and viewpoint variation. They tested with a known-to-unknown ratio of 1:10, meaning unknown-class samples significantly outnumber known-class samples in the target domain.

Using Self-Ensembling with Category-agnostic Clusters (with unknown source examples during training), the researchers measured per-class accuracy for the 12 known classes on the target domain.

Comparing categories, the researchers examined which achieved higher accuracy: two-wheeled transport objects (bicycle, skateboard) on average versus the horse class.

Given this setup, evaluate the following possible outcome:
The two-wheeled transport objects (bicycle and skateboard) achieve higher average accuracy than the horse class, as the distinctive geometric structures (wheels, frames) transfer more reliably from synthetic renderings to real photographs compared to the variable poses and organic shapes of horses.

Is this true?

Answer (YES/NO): NO